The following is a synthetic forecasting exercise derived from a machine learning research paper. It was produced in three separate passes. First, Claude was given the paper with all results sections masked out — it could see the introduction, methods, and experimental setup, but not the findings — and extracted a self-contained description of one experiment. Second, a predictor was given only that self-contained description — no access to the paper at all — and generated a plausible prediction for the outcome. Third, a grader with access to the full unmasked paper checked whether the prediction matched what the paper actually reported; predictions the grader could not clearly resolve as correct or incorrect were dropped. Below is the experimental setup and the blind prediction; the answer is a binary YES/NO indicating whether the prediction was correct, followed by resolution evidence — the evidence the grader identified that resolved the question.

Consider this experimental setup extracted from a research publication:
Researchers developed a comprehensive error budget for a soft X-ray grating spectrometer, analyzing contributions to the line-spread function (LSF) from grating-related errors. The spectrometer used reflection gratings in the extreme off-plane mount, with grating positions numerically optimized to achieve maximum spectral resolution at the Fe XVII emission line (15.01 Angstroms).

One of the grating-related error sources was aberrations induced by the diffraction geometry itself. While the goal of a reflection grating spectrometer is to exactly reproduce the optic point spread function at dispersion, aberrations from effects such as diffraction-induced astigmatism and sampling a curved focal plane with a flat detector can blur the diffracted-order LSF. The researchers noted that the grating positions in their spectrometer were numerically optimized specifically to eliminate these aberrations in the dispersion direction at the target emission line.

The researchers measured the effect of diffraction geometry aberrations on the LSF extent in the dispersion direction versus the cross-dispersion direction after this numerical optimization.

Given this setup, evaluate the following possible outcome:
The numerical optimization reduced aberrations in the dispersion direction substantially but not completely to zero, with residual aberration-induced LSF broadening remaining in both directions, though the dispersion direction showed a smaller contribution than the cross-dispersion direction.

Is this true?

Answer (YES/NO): NO